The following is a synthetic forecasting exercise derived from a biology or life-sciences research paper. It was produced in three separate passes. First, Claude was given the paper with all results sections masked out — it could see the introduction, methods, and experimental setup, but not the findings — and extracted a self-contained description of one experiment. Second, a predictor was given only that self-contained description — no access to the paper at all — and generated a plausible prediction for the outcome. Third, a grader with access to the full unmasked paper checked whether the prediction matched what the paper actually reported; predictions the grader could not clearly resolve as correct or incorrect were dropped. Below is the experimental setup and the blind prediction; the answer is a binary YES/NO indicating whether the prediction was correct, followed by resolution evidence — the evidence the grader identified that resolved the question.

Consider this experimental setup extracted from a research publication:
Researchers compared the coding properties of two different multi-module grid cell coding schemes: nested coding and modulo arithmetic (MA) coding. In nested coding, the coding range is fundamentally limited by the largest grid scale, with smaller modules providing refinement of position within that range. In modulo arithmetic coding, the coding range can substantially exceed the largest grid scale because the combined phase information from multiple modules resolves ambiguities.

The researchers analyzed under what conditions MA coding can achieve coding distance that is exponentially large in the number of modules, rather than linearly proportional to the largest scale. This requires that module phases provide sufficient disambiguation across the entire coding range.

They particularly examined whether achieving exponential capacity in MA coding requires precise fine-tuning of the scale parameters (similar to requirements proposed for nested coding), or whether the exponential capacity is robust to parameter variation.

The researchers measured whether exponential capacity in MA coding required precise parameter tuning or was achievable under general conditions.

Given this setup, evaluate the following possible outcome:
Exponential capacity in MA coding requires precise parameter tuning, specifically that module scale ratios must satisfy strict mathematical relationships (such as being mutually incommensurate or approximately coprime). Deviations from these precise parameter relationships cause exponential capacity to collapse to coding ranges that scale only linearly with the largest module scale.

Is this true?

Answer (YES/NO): NO